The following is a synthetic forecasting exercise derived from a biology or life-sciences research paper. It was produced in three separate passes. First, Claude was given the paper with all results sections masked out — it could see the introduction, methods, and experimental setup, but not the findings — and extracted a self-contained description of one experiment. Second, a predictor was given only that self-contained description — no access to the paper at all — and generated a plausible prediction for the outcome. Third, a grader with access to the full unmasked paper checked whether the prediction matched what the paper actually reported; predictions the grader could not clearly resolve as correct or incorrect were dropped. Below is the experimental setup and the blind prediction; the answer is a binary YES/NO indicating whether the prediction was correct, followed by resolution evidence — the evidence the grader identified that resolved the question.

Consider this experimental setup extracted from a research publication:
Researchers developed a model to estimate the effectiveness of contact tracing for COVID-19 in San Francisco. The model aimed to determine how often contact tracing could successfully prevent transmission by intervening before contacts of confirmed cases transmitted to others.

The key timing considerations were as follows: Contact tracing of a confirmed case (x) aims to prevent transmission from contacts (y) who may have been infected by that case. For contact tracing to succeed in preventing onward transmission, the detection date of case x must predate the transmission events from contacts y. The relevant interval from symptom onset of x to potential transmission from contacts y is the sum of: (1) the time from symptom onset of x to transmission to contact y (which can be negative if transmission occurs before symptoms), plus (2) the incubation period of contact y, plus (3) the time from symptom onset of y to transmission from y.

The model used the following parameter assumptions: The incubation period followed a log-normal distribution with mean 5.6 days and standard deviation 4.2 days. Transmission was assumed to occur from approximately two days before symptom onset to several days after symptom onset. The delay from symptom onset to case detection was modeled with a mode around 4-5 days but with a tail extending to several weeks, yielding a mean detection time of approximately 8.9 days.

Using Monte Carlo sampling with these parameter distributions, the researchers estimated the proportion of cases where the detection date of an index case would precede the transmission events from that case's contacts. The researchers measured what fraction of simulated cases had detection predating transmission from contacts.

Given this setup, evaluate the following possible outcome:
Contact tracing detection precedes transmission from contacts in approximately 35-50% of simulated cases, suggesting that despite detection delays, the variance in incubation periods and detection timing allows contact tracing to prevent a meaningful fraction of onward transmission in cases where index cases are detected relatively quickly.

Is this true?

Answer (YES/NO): YES